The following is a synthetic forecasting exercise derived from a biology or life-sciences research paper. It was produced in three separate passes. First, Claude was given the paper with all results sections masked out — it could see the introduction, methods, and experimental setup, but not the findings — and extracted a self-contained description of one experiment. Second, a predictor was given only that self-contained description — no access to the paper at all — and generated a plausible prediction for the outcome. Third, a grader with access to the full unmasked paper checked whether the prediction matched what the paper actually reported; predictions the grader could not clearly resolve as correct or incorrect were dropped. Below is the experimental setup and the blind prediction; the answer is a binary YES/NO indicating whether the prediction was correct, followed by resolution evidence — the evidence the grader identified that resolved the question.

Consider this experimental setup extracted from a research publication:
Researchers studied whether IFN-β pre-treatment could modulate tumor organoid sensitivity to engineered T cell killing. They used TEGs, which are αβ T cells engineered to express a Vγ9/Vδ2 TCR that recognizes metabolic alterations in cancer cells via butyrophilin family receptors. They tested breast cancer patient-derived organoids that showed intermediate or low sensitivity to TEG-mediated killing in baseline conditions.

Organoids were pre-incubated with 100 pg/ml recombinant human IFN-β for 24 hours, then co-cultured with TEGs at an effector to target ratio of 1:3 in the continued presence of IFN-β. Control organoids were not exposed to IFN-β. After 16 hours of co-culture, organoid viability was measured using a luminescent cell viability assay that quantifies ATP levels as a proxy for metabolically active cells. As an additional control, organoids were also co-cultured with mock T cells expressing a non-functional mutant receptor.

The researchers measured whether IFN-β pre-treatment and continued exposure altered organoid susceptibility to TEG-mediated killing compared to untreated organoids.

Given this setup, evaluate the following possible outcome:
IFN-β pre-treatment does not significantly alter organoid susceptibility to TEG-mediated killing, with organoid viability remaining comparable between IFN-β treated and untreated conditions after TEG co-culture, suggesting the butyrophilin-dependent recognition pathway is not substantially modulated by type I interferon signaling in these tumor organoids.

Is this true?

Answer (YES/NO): NO